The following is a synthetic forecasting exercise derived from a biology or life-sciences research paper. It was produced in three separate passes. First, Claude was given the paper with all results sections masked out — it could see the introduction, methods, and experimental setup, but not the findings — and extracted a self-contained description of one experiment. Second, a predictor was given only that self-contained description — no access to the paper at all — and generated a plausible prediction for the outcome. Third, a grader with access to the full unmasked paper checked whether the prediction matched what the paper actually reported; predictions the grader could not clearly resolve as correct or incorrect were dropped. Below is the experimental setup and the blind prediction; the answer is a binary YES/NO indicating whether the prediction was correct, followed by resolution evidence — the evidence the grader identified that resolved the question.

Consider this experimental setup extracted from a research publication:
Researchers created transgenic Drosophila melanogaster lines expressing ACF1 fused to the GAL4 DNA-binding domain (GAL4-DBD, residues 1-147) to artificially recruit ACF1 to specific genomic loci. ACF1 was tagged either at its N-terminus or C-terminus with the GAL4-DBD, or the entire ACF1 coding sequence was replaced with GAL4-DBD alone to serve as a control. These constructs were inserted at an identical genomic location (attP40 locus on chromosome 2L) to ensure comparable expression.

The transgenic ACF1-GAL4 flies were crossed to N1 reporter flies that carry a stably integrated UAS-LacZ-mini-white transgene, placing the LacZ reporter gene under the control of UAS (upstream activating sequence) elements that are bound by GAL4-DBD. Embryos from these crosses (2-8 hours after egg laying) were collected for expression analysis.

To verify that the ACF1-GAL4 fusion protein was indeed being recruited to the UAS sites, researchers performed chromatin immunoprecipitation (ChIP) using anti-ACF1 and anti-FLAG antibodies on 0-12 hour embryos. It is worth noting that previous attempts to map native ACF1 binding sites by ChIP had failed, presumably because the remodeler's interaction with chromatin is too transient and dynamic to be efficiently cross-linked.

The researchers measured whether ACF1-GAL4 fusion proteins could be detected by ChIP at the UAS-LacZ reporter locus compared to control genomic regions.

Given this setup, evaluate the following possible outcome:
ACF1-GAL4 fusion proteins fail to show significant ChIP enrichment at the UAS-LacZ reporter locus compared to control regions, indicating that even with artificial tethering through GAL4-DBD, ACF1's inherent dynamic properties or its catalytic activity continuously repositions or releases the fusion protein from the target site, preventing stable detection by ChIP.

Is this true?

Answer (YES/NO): NO